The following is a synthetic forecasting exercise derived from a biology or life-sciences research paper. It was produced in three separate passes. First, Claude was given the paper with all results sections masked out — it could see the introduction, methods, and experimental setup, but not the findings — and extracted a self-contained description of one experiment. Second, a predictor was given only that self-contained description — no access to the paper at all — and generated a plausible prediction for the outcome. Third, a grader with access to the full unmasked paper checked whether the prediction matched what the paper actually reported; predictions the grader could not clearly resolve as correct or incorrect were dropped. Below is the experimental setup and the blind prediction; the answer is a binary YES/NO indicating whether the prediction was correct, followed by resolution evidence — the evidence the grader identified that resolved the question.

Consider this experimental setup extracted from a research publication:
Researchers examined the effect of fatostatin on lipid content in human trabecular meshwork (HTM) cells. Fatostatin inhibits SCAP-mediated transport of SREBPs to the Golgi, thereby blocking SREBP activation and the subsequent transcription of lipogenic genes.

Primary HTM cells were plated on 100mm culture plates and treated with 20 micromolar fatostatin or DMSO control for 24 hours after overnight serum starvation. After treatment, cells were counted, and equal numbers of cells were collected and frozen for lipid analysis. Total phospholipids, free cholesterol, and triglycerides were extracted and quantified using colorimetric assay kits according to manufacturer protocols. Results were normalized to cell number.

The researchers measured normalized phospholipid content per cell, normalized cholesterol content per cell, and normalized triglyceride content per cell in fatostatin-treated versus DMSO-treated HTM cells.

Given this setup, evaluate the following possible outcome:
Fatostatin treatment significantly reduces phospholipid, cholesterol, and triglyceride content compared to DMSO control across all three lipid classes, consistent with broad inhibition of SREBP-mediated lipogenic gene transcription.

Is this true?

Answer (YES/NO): YES